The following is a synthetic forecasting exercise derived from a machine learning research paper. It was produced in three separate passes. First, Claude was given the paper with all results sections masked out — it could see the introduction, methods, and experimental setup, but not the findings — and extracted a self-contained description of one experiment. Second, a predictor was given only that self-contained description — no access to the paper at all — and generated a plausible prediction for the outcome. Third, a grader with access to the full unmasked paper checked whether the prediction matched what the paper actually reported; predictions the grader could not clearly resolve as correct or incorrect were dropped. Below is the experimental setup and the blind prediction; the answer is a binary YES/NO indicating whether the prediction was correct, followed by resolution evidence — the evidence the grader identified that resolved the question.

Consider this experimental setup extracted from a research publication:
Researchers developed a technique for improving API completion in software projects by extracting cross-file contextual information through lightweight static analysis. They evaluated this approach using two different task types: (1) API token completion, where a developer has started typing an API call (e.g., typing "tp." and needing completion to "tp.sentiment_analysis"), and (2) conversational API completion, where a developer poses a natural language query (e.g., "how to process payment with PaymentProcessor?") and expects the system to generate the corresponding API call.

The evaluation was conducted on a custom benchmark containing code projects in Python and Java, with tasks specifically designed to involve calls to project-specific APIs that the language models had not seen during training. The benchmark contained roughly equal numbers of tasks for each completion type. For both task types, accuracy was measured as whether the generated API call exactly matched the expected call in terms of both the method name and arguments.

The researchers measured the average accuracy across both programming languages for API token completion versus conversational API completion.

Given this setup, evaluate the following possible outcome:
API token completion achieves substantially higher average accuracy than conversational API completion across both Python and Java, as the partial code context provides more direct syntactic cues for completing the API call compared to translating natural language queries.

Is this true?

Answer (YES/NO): YES